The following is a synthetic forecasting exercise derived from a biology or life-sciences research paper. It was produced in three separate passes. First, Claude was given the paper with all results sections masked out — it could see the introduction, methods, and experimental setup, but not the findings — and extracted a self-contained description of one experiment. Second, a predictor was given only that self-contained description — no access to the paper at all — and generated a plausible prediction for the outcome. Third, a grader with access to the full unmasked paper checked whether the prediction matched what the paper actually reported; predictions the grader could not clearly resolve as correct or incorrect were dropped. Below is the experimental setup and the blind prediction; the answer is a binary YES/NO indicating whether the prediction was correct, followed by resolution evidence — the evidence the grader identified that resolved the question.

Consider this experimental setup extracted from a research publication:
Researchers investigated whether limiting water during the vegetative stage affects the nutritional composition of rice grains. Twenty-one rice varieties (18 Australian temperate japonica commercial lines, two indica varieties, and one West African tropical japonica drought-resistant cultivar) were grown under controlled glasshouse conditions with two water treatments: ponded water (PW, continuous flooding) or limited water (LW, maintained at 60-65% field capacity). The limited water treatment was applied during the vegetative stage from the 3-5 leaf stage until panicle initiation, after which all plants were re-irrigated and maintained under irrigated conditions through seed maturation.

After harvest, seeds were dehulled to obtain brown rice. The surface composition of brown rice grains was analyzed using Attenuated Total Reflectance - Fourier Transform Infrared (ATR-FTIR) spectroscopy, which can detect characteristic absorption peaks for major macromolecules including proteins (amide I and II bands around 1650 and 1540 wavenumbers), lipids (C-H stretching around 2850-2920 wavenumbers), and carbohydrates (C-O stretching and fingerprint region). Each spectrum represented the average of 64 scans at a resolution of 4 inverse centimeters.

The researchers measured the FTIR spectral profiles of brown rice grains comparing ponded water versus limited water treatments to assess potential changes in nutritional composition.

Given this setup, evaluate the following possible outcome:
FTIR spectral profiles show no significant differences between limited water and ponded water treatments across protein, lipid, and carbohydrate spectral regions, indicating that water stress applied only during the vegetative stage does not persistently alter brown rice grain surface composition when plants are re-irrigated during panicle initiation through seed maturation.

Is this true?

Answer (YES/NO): NO